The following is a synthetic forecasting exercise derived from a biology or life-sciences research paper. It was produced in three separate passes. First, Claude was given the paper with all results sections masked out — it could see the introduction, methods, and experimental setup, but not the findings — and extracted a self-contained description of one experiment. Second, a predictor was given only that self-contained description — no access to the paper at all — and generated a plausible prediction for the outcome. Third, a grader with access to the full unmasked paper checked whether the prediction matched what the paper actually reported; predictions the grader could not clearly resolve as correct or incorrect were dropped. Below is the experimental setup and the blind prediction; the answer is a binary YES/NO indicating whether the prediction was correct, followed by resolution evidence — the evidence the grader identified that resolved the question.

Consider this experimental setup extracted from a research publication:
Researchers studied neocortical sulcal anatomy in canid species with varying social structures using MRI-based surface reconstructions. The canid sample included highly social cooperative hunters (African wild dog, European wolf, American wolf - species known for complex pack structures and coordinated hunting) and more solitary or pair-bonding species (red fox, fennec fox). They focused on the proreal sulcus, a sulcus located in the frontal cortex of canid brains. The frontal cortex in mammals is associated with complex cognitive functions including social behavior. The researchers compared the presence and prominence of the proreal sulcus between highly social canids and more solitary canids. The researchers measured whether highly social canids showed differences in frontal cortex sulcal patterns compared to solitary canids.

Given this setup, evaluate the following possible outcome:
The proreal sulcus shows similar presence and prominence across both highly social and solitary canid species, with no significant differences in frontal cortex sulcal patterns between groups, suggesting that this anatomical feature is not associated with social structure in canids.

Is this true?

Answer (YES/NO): NO